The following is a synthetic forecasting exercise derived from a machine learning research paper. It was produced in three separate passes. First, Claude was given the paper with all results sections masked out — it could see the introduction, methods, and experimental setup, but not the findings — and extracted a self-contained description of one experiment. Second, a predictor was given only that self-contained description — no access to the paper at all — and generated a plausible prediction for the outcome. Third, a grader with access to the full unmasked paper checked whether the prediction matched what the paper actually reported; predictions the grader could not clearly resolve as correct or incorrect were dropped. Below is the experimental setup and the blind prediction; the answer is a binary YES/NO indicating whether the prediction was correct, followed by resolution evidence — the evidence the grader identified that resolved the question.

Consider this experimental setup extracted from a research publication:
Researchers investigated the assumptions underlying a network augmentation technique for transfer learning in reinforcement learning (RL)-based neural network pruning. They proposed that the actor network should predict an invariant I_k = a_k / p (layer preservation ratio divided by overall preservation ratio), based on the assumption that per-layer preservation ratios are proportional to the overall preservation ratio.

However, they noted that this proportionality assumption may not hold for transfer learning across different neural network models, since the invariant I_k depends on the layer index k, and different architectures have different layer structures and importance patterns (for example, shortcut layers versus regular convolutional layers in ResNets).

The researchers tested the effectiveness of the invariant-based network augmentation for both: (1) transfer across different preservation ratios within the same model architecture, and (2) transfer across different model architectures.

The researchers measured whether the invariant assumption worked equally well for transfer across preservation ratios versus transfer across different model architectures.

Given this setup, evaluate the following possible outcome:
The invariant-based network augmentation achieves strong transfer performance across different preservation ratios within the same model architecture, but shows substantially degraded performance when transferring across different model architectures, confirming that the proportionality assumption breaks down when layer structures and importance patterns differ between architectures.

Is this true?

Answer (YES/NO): NO